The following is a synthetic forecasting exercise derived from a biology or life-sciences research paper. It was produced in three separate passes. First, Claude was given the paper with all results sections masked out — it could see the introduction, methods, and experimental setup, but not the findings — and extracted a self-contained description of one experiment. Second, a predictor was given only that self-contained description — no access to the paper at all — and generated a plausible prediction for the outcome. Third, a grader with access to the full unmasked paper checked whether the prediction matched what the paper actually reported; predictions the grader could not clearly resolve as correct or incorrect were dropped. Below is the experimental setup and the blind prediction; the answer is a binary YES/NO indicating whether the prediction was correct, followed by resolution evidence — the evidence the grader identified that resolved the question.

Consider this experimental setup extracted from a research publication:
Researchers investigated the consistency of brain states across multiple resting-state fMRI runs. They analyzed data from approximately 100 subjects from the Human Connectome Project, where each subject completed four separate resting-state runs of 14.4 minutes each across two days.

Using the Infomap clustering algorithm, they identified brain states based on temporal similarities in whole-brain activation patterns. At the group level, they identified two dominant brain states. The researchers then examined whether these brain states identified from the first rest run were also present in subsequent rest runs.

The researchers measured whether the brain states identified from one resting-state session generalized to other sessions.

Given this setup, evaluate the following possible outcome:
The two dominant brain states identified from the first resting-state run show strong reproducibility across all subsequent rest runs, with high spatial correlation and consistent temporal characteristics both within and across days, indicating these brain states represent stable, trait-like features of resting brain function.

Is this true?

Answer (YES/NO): YES